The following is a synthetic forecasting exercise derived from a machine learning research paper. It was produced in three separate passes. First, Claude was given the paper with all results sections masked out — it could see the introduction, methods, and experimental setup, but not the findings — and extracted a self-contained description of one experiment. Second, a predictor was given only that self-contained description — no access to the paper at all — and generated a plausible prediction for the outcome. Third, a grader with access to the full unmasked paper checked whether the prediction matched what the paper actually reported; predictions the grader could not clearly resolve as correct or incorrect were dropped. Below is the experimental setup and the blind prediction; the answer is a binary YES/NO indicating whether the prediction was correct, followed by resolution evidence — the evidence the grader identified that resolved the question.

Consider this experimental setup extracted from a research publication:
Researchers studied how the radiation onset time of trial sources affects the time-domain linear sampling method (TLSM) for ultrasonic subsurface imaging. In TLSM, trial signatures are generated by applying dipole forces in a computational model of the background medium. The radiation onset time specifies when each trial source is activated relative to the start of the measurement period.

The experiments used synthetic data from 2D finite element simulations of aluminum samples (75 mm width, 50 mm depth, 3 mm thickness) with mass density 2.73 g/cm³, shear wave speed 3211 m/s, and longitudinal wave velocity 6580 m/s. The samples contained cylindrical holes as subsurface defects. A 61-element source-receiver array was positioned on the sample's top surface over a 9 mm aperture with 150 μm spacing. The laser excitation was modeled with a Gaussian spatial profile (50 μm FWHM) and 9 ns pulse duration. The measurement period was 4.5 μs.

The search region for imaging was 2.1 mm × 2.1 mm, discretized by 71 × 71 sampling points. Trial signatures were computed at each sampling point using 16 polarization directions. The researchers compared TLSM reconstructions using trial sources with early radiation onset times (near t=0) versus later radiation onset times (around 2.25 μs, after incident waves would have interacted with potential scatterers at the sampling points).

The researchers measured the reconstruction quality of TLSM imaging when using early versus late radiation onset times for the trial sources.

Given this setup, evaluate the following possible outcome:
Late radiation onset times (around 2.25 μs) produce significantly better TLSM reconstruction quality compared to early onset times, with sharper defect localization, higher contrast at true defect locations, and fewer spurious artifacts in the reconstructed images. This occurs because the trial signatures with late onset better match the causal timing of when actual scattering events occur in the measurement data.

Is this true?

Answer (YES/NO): YES